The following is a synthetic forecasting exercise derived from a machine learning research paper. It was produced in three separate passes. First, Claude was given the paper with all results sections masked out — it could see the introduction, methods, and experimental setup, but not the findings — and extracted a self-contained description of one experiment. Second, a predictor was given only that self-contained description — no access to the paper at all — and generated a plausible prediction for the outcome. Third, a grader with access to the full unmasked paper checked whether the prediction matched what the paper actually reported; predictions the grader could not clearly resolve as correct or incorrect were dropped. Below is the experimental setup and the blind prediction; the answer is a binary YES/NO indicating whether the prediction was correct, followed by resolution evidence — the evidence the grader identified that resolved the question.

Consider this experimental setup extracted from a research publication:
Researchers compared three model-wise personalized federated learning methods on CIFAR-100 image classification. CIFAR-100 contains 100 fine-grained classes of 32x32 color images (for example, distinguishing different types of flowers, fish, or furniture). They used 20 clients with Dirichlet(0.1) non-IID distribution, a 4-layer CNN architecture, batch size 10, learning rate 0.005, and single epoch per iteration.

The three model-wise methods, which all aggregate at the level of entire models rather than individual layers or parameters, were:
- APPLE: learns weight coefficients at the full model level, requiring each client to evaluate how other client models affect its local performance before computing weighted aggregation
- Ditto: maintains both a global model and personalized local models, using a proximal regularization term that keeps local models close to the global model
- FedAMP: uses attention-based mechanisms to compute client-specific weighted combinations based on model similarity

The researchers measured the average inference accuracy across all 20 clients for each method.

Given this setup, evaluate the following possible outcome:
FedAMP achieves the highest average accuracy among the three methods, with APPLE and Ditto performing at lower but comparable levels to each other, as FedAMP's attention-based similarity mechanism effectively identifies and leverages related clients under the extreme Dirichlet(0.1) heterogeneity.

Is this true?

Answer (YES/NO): NO